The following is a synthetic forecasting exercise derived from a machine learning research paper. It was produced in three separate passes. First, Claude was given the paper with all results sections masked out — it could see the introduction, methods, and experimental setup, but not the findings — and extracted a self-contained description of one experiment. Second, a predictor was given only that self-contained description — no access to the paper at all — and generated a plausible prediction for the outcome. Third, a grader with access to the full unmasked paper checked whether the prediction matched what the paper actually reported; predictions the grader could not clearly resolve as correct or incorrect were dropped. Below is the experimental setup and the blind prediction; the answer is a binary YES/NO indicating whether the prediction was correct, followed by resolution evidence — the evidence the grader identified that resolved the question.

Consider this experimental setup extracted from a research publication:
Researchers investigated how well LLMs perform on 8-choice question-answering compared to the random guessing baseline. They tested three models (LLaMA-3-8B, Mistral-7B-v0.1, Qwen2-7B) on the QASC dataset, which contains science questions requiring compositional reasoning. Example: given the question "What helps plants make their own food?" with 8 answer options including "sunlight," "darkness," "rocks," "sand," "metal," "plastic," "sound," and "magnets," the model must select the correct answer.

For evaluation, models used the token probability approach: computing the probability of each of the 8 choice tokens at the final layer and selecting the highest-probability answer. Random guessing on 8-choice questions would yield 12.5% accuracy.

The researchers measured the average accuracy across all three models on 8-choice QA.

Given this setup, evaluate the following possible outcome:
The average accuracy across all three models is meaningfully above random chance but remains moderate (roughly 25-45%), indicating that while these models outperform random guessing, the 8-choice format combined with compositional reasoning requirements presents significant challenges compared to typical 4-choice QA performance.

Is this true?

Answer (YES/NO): NO